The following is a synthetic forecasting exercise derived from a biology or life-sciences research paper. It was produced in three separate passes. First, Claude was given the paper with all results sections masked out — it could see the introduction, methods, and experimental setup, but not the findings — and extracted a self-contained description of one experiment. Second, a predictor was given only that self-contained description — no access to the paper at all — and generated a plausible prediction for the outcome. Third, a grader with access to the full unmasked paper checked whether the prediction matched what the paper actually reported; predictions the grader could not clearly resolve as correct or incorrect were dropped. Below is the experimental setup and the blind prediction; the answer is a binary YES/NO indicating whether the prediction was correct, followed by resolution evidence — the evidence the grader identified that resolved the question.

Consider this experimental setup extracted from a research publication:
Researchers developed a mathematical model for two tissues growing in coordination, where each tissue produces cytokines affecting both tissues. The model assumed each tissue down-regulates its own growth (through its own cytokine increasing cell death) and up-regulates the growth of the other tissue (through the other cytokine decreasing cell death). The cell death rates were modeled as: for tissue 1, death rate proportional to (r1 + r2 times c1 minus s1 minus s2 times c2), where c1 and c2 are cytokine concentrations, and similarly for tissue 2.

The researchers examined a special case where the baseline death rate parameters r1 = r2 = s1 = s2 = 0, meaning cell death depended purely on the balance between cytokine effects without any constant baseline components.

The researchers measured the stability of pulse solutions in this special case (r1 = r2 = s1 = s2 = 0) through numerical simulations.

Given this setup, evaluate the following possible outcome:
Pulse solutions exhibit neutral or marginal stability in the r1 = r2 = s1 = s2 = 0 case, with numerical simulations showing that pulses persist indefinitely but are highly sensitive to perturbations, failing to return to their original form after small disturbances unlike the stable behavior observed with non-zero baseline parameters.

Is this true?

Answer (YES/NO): NO